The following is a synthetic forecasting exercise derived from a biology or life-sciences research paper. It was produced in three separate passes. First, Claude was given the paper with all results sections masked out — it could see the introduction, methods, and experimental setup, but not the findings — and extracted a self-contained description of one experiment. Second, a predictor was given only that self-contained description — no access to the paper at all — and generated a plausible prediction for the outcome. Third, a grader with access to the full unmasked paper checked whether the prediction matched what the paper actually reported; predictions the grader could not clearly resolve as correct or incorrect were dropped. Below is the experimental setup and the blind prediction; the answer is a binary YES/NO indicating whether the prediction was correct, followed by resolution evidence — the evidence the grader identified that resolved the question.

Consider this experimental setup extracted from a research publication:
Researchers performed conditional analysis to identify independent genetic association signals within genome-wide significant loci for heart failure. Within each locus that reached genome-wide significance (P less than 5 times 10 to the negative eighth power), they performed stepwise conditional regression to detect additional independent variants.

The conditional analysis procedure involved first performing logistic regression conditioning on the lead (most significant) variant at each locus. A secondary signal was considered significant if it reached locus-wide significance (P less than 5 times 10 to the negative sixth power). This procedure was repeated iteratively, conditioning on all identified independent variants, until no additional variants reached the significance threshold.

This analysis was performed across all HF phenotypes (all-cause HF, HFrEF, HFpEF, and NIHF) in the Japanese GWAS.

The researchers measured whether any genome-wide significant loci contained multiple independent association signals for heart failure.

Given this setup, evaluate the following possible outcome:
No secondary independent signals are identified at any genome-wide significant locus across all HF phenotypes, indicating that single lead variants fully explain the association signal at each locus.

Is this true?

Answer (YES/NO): NO